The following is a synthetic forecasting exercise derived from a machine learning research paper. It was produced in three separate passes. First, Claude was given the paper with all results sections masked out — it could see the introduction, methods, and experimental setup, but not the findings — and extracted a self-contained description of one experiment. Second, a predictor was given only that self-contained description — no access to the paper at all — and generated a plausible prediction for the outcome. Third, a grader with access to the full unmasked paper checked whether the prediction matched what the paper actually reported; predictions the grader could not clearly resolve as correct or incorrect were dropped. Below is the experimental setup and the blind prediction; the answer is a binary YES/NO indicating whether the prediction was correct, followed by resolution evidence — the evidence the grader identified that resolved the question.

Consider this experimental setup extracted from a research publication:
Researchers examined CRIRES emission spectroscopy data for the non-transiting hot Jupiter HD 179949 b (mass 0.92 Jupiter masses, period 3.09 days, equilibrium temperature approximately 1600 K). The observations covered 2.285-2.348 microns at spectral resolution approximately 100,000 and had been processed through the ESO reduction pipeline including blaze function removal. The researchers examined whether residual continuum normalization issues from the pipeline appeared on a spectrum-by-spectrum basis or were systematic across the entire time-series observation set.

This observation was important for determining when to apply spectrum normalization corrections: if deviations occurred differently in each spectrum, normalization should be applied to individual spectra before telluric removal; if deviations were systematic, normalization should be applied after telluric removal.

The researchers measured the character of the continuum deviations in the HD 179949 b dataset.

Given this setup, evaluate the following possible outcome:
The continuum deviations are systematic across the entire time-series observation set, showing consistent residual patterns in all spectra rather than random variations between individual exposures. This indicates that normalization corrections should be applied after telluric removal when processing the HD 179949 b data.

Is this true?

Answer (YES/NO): YES